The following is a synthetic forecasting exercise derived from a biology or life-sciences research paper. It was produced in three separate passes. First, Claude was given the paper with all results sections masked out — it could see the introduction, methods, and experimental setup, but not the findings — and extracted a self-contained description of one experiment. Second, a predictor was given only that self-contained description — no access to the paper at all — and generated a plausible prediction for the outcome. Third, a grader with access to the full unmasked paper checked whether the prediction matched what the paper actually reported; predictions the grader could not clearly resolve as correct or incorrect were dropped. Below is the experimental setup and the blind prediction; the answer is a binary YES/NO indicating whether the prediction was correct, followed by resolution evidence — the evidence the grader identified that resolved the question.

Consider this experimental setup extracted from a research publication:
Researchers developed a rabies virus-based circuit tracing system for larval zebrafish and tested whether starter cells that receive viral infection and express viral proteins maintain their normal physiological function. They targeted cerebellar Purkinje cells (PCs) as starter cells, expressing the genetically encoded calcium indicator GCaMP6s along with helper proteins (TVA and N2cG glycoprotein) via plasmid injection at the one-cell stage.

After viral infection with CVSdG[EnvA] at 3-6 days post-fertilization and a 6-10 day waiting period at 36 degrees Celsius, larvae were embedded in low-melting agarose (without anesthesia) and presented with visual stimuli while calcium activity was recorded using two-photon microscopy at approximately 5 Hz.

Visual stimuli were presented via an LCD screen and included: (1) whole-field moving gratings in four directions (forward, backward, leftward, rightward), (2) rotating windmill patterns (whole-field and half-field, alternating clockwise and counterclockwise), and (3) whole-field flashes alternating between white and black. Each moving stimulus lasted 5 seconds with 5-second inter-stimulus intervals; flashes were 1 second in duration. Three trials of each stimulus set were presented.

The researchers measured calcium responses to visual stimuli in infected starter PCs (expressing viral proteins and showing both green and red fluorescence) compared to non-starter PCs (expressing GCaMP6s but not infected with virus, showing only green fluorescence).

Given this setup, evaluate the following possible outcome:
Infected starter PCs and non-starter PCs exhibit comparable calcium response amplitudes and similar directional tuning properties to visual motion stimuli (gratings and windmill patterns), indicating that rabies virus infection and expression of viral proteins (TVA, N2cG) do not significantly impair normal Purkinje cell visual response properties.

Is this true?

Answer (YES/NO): NO